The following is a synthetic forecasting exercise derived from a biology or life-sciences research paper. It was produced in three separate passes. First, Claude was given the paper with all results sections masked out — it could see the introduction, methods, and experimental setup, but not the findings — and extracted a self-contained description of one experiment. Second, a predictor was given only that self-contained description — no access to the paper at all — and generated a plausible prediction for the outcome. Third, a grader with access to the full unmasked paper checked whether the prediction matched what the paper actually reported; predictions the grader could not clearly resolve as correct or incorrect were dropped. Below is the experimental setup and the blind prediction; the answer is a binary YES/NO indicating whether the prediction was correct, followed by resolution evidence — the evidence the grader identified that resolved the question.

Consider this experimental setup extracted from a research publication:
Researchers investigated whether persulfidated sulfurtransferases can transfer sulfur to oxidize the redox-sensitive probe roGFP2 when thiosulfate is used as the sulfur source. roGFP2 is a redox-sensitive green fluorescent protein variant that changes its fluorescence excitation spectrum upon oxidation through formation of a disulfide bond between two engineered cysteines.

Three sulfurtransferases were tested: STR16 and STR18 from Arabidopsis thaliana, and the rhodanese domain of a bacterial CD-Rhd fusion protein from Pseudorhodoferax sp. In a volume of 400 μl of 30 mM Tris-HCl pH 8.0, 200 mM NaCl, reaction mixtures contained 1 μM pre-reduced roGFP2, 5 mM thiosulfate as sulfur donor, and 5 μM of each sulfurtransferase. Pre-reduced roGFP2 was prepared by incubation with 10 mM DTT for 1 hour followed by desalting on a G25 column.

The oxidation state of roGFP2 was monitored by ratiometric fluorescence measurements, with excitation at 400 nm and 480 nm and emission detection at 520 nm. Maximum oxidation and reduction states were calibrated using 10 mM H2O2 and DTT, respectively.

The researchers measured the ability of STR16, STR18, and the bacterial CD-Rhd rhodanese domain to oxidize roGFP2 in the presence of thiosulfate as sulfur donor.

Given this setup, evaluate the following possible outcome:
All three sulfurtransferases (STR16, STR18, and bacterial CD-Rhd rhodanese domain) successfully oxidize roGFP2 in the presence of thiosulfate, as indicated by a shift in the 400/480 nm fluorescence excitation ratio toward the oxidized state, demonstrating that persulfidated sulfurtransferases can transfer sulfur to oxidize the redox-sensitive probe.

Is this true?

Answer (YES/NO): NO